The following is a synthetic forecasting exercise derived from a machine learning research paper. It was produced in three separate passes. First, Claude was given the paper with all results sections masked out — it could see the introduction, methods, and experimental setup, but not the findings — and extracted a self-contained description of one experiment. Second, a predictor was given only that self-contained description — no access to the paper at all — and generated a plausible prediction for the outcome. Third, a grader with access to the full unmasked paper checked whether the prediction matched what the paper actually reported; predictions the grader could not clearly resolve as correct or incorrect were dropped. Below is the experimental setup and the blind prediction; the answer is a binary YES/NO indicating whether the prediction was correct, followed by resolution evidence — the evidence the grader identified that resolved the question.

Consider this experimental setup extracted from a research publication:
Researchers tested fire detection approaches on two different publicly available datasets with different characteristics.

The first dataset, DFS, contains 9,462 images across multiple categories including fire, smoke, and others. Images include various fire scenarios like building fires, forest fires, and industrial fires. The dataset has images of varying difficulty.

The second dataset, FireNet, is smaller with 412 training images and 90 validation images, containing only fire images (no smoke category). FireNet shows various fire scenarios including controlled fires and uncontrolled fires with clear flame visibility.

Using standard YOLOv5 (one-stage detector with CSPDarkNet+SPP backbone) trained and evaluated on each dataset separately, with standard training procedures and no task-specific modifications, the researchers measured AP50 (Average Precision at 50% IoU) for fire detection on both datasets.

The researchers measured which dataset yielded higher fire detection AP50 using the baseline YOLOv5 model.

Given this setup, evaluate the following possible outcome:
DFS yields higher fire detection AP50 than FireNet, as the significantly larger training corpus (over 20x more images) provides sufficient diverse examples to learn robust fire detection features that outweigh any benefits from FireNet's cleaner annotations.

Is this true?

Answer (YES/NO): NO